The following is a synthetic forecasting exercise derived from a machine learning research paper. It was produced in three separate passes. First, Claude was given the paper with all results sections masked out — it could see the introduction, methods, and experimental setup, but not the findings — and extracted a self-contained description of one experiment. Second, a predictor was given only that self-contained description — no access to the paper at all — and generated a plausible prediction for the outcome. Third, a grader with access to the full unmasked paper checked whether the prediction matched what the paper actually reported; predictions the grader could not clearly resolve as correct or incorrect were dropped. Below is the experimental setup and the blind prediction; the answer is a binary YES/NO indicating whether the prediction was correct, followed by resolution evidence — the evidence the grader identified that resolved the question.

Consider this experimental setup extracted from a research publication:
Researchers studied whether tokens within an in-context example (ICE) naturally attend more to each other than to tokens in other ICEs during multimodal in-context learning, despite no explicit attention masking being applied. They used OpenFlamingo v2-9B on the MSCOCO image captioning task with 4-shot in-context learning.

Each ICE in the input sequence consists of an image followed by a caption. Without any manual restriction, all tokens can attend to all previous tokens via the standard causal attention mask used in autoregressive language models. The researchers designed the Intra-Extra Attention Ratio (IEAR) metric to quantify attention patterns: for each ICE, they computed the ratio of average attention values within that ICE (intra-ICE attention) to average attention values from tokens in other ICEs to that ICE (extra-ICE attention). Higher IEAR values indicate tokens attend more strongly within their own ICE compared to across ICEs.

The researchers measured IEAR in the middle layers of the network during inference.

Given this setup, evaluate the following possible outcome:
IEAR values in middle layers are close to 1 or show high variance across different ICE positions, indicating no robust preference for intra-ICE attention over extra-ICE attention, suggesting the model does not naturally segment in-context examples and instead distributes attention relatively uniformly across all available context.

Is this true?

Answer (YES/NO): NO